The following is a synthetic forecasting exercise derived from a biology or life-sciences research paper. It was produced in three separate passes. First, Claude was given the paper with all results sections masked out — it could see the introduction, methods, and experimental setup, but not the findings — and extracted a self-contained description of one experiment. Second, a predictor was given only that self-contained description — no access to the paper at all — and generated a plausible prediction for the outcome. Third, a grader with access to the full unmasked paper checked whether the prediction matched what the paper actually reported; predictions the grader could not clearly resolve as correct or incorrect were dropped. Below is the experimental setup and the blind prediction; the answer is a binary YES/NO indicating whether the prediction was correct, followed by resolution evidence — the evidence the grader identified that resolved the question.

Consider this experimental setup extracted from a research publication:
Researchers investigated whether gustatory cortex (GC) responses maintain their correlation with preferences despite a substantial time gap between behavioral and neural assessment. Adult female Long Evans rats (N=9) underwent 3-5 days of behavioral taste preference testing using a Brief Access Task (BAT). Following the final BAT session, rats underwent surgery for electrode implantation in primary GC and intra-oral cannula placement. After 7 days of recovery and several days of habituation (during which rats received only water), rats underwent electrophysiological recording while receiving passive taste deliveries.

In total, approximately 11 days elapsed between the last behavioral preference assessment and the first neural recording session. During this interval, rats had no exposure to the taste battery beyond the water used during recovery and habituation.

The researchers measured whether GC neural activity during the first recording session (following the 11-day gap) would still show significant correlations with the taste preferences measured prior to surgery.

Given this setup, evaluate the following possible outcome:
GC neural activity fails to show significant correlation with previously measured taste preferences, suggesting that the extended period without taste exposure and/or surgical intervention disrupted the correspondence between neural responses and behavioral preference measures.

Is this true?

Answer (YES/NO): NO